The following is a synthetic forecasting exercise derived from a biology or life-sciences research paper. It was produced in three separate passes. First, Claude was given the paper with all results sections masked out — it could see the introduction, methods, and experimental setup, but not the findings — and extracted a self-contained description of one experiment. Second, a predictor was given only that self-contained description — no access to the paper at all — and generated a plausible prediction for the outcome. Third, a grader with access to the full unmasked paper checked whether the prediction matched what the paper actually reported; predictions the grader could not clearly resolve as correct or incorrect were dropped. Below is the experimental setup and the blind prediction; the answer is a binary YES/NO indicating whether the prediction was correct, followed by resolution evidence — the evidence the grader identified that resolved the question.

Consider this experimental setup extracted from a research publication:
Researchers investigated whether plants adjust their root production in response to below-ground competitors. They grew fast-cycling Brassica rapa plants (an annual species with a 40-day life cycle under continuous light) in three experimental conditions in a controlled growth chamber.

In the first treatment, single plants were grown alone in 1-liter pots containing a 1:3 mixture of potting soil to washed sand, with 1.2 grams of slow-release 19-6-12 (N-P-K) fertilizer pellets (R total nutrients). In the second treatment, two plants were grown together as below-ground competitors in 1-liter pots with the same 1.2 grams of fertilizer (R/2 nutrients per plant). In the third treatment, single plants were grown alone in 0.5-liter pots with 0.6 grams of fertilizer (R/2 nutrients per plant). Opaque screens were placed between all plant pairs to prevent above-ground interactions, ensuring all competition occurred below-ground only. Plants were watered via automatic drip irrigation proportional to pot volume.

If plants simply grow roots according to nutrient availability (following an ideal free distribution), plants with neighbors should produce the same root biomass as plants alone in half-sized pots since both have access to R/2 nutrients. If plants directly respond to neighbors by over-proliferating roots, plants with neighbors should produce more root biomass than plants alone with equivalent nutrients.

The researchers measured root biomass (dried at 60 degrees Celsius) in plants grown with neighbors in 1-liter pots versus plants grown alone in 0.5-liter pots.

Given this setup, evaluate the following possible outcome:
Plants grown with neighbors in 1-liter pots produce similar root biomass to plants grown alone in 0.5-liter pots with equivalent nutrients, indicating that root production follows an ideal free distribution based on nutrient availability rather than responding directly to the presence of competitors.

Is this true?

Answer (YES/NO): YES